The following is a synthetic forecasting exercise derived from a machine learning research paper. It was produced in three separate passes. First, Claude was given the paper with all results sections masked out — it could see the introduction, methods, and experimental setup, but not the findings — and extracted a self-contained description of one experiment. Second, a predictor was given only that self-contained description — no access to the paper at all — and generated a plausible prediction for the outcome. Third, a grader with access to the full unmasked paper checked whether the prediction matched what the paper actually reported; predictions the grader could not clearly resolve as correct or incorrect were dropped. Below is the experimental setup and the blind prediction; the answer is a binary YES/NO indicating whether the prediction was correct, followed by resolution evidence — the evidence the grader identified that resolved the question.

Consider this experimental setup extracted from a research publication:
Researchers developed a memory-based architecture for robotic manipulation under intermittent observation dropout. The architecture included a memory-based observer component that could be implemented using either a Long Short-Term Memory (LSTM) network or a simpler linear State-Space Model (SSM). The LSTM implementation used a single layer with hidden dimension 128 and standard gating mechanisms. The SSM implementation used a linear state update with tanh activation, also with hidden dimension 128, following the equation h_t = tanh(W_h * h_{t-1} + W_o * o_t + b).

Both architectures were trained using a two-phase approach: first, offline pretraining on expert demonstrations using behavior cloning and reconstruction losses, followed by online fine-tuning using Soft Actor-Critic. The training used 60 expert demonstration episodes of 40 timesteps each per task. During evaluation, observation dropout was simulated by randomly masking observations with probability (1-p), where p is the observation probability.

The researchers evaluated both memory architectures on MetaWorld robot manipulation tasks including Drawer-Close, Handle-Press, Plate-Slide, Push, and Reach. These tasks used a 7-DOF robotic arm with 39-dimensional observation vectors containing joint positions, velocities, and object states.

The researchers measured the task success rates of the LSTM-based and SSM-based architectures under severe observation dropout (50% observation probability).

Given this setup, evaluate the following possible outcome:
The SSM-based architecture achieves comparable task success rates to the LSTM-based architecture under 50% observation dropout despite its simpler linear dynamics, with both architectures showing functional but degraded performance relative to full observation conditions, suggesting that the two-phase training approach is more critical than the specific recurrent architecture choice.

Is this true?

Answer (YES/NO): NO